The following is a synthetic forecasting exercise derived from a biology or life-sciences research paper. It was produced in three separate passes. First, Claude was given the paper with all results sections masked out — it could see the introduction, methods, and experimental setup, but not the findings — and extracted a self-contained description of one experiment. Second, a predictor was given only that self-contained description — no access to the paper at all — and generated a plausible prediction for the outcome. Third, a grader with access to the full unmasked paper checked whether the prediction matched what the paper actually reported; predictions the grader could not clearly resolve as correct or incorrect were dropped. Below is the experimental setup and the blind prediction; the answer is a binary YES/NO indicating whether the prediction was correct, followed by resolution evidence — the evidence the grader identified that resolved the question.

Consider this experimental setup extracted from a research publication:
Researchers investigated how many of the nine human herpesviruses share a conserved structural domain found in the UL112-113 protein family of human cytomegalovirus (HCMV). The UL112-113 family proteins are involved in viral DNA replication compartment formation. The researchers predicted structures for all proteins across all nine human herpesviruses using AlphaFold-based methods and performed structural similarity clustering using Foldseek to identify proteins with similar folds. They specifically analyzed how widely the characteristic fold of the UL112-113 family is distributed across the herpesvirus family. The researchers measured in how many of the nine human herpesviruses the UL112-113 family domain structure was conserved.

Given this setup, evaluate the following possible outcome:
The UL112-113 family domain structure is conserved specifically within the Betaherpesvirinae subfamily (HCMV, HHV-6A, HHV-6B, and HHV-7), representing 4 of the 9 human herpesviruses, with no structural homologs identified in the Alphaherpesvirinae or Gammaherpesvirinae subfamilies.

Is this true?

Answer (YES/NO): NO